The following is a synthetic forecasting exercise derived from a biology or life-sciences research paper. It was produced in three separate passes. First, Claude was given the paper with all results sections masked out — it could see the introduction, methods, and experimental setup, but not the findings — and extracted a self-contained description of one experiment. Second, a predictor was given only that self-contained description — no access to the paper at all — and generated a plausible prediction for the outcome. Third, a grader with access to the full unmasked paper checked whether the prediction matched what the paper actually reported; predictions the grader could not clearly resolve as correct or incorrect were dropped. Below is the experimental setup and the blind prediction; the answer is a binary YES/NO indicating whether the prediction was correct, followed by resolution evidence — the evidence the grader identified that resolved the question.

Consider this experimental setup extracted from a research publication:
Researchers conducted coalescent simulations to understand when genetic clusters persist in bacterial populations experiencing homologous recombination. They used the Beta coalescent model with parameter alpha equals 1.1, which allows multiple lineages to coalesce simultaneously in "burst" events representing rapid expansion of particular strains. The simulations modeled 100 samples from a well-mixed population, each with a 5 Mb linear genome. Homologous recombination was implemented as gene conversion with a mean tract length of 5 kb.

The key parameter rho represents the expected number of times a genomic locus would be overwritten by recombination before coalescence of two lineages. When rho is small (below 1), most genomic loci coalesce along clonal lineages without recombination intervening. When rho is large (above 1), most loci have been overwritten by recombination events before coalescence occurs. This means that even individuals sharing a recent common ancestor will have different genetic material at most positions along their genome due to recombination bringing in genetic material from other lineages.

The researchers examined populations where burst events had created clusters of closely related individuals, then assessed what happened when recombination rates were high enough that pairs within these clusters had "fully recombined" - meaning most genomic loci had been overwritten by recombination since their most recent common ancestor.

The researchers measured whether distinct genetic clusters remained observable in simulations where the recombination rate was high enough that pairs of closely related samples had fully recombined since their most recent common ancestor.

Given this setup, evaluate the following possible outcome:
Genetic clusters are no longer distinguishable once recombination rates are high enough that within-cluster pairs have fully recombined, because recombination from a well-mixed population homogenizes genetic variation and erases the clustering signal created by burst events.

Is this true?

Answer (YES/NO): NO